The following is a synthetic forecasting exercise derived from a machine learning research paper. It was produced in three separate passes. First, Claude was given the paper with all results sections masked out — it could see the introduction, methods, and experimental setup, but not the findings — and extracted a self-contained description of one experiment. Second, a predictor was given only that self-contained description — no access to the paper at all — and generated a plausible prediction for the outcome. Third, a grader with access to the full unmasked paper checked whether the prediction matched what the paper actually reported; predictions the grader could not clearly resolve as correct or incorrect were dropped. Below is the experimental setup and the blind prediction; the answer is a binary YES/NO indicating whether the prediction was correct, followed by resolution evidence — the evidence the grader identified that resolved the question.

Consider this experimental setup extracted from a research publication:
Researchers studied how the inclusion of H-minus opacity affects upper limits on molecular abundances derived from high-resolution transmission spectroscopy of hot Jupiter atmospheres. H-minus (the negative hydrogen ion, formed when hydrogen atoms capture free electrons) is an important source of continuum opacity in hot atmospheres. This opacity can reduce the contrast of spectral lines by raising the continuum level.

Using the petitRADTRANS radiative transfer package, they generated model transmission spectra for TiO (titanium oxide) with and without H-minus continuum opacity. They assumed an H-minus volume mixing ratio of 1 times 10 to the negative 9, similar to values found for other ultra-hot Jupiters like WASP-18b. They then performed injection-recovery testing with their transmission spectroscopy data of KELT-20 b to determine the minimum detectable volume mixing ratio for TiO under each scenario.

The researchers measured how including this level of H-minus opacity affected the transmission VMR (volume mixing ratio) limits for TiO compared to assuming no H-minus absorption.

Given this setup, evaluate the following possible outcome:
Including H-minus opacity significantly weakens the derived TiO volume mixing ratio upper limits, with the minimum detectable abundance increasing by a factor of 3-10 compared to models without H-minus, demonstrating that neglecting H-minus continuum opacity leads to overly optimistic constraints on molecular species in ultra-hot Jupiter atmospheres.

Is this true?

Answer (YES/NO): NO